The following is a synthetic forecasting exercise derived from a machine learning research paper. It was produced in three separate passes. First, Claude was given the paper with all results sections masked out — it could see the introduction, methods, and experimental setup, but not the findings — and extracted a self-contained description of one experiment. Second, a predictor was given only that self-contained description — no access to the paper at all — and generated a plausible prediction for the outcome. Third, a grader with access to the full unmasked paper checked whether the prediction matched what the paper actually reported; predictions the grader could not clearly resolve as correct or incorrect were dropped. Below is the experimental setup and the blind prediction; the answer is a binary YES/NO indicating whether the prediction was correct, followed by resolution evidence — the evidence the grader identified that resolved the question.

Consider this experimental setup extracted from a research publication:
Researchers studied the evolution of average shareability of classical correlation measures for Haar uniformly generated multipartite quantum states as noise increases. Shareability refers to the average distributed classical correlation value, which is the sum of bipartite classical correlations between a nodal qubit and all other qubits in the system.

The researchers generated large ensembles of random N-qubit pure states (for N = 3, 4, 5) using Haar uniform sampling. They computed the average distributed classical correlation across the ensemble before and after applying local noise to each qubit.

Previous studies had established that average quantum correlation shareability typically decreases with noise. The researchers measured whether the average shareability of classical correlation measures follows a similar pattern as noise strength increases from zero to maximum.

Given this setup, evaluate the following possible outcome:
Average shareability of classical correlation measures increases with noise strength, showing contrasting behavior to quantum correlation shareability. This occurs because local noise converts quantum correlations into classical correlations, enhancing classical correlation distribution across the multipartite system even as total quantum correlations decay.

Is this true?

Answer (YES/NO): NO